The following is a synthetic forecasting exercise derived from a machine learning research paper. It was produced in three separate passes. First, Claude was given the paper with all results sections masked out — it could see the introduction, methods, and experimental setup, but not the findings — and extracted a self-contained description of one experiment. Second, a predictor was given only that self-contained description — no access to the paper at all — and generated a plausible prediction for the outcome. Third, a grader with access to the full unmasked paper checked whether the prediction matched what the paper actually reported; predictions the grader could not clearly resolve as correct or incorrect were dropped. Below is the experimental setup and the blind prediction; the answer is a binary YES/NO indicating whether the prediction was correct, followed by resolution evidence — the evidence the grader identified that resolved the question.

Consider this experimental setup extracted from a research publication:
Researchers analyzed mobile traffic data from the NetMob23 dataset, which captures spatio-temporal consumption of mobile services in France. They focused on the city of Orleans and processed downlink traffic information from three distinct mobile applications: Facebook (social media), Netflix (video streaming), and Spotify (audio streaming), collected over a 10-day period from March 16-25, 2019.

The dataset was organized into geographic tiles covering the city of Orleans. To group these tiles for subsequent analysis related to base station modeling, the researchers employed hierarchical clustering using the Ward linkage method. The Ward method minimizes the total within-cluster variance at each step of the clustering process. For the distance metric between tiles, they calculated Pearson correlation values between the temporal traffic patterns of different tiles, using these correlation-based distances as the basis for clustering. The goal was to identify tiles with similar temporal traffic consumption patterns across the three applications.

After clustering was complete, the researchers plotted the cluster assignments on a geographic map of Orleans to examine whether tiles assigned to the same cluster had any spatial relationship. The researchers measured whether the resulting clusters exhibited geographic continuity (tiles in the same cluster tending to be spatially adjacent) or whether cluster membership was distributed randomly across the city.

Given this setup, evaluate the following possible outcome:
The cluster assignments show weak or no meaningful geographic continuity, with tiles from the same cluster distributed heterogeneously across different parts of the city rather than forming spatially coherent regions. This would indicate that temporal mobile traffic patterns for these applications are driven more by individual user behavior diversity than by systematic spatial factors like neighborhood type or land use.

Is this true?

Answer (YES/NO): NO